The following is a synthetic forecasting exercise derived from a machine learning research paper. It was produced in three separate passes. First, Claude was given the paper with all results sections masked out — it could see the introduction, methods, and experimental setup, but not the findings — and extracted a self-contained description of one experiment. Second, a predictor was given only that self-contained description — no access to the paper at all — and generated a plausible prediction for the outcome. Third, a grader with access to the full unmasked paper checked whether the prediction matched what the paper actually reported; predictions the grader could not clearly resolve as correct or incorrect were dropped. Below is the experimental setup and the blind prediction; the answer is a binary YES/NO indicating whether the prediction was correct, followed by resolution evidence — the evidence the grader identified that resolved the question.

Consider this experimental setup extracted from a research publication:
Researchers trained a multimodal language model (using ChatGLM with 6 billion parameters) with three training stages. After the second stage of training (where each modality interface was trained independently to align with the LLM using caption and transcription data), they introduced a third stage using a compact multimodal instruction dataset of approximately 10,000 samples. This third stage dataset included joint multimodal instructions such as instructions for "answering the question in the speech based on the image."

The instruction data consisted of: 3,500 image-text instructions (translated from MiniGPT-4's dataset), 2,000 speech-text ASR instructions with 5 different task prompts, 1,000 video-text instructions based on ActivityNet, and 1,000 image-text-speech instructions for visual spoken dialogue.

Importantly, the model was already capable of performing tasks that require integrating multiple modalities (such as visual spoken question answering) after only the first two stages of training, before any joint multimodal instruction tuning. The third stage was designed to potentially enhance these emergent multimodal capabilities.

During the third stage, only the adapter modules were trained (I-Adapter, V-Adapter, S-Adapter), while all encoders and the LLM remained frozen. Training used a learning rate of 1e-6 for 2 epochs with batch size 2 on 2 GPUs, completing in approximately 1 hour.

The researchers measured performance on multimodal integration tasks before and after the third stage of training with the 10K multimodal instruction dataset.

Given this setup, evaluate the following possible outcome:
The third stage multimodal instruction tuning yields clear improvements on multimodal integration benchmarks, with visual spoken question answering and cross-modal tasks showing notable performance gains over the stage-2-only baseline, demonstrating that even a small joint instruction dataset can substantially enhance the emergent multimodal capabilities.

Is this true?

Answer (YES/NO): NO